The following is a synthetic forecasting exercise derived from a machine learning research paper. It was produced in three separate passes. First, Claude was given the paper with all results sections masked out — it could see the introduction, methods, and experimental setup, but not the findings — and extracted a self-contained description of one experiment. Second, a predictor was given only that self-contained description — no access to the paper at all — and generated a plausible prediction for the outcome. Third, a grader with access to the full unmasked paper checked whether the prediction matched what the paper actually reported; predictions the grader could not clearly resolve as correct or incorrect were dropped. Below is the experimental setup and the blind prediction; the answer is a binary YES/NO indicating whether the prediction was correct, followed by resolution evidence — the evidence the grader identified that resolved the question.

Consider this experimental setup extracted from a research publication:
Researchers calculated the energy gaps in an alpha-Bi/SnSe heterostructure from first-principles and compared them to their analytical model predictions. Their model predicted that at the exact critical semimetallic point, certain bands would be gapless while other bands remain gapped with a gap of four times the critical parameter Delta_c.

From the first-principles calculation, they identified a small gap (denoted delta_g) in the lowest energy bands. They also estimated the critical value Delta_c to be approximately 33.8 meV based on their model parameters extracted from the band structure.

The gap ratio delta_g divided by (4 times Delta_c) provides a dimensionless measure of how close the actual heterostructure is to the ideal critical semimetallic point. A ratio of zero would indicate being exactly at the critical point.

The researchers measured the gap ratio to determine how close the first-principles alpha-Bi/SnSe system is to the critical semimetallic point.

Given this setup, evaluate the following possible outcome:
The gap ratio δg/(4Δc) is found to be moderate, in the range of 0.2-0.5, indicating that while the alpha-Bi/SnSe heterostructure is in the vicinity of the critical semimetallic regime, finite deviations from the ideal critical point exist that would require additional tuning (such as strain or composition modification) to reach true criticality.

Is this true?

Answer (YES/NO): NO